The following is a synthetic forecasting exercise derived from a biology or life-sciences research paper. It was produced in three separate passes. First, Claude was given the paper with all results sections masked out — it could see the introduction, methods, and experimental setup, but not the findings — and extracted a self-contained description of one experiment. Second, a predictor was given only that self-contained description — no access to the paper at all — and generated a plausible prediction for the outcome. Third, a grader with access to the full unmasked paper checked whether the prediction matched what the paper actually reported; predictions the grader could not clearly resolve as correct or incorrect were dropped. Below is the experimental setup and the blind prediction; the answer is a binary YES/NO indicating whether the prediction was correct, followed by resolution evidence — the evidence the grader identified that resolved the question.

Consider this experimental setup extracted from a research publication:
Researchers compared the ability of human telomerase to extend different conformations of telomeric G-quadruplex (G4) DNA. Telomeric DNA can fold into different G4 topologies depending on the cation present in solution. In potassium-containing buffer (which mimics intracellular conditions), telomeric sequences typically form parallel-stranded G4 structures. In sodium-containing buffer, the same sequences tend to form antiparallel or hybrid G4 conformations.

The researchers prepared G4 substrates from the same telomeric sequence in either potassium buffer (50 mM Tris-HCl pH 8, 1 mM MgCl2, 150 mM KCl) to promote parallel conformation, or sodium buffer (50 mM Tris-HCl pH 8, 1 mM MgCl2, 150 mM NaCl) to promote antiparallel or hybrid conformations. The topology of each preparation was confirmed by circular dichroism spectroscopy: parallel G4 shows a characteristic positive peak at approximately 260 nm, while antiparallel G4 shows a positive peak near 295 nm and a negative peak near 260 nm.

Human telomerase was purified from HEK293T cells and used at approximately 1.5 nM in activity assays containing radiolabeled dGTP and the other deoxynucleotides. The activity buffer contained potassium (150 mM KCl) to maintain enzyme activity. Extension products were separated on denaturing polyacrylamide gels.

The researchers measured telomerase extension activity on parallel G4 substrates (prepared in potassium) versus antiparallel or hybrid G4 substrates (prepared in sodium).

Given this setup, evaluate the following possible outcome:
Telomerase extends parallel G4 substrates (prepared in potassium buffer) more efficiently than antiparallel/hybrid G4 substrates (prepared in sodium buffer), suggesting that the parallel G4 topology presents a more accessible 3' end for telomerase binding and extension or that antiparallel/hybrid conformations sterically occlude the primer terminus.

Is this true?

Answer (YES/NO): YES